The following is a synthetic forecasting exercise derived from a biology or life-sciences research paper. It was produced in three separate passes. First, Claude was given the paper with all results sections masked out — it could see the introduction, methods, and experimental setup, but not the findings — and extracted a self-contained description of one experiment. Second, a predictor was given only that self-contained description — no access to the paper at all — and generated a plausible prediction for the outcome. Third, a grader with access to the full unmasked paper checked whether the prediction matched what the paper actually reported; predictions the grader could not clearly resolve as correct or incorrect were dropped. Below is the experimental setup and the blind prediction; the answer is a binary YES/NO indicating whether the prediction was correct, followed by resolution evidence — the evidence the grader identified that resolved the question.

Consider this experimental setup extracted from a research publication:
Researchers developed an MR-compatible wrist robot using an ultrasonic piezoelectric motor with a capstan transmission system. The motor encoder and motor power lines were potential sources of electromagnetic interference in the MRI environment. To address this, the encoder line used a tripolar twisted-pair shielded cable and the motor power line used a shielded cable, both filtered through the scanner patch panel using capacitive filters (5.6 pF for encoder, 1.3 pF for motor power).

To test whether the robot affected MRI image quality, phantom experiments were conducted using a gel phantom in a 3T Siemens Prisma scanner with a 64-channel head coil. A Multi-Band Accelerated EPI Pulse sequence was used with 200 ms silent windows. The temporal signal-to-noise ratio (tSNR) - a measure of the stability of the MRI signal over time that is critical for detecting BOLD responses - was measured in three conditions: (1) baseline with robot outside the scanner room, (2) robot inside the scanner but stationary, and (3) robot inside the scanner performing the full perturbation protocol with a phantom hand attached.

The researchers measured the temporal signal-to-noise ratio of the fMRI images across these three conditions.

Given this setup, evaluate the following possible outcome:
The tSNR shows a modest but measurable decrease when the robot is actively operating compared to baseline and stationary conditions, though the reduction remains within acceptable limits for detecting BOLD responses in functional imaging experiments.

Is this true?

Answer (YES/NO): NO